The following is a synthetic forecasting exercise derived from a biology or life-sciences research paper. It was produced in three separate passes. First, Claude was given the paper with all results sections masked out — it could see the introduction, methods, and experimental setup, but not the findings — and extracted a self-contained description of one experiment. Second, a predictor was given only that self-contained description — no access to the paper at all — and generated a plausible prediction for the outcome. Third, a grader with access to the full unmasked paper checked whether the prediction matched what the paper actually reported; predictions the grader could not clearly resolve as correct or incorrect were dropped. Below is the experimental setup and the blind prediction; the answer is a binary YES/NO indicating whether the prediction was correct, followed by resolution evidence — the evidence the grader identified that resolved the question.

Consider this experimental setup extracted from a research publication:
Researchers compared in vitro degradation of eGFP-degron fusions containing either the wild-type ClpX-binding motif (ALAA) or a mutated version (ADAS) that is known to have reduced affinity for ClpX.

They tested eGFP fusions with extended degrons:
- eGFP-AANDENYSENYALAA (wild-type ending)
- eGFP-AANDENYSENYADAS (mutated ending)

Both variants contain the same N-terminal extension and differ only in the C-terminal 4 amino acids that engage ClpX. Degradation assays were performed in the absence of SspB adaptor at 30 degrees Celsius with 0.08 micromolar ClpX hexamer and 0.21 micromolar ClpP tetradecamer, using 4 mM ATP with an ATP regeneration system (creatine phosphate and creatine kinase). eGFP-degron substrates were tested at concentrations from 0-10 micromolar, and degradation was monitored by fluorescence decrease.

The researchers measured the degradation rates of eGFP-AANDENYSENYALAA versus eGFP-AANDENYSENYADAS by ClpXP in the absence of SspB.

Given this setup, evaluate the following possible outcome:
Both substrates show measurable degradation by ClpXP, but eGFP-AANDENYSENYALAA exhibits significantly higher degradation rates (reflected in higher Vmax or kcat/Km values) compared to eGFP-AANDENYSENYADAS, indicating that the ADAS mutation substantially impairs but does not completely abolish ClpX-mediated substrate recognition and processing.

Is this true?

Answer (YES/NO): NO